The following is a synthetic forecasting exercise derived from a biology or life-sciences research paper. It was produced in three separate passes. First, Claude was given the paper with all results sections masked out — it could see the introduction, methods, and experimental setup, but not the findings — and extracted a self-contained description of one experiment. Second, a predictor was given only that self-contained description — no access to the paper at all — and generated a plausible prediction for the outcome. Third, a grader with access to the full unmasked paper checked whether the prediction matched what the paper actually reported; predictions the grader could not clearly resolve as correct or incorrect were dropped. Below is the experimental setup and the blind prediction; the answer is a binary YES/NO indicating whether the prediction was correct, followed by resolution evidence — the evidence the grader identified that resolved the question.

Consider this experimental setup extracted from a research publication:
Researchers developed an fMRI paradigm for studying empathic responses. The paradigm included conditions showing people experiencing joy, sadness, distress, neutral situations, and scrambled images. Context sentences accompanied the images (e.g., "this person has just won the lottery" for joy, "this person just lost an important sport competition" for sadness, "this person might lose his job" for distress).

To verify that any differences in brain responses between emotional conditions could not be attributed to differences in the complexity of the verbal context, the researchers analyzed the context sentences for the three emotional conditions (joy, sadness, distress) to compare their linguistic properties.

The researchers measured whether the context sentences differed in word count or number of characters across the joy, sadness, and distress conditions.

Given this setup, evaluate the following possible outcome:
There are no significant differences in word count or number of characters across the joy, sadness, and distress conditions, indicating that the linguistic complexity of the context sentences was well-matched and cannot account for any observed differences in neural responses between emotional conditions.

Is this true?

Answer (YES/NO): YES